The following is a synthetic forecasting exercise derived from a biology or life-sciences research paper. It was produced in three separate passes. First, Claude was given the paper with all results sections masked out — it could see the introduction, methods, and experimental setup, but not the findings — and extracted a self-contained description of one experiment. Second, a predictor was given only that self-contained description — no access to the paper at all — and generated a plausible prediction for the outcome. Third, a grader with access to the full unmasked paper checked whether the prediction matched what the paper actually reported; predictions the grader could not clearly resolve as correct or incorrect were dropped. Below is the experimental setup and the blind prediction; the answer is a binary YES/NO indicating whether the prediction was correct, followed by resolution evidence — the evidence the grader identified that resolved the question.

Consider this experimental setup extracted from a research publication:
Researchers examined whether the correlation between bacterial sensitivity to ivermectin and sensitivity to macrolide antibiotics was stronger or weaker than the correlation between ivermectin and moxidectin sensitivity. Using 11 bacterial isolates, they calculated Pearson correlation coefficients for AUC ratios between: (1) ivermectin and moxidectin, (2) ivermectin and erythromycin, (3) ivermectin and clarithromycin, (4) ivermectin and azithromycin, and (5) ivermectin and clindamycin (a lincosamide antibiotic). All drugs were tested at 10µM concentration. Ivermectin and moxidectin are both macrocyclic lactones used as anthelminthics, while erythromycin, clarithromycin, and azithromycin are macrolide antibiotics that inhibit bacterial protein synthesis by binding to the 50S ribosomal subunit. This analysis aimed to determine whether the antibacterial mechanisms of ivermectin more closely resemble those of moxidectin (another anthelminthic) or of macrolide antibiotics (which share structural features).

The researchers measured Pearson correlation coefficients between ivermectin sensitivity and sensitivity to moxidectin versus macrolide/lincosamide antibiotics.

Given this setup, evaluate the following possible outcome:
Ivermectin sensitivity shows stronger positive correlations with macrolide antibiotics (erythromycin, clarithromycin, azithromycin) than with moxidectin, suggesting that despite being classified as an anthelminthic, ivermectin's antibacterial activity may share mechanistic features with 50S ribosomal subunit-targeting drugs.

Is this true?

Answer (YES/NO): NO